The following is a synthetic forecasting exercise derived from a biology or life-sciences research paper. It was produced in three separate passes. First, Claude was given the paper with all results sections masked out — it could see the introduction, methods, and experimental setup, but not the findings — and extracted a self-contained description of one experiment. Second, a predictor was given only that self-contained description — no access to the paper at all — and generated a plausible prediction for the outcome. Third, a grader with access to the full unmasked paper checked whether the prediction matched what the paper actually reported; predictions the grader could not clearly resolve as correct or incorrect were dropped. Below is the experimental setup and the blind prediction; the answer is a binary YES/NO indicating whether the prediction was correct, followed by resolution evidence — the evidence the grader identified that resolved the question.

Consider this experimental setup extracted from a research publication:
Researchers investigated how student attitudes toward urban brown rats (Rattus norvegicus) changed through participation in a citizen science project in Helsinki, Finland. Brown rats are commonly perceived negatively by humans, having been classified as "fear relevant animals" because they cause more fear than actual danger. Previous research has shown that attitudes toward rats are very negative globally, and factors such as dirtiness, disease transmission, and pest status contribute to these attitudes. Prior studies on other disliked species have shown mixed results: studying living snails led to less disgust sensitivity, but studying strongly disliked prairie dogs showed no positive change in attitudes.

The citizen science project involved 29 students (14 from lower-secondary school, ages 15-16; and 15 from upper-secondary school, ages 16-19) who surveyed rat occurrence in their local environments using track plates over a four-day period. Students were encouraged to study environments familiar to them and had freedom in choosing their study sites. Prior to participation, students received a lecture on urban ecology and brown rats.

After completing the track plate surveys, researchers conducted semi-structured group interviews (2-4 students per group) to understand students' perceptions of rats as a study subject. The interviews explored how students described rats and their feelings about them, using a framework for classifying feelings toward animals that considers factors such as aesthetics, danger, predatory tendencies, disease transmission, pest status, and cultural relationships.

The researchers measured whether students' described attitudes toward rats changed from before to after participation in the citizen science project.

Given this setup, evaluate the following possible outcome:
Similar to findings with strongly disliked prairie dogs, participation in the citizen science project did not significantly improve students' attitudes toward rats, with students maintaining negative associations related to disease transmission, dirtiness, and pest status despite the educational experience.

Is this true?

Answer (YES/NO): NO